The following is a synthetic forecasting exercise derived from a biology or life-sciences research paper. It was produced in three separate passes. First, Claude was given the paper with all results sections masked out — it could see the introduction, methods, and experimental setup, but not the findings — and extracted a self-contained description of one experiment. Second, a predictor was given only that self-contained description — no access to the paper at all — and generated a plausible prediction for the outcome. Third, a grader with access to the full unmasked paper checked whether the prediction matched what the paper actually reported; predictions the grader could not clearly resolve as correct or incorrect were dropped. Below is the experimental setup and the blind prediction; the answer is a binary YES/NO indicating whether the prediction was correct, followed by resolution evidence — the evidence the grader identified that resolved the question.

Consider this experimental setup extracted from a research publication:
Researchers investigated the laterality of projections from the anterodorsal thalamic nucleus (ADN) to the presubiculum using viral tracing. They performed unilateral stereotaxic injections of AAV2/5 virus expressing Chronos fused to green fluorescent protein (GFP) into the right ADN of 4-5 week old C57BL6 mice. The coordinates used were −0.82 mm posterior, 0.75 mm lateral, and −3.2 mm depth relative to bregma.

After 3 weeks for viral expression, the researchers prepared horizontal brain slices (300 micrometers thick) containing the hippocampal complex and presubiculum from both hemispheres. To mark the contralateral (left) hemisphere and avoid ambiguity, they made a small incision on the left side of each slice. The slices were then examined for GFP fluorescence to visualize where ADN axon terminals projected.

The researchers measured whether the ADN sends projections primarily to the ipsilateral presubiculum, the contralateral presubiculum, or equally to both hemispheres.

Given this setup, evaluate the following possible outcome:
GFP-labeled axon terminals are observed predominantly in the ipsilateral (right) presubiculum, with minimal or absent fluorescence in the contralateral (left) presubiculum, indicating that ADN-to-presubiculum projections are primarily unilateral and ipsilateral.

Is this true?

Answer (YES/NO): YES